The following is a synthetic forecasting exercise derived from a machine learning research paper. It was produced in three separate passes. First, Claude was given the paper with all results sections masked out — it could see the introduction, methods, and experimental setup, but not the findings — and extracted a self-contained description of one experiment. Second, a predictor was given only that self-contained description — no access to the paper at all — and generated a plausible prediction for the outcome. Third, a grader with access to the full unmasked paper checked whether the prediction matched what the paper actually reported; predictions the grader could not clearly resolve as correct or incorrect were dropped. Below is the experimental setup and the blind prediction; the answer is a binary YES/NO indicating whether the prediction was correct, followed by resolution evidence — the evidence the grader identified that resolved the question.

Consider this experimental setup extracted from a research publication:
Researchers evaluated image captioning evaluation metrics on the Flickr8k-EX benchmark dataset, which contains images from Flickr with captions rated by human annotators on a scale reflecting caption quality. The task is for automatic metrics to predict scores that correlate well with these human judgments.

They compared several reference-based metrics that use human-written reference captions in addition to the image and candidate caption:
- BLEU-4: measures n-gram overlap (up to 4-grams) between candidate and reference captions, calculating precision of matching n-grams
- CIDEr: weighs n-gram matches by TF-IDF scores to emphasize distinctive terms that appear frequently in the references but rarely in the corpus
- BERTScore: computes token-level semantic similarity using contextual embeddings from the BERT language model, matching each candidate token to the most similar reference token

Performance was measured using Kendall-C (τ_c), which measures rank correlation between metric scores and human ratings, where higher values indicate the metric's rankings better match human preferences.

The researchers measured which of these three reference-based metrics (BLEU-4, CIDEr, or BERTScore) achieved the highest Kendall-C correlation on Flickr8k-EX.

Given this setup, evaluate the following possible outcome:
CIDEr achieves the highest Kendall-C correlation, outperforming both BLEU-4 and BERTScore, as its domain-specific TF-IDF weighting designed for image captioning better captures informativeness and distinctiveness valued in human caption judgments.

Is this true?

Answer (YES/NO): YES